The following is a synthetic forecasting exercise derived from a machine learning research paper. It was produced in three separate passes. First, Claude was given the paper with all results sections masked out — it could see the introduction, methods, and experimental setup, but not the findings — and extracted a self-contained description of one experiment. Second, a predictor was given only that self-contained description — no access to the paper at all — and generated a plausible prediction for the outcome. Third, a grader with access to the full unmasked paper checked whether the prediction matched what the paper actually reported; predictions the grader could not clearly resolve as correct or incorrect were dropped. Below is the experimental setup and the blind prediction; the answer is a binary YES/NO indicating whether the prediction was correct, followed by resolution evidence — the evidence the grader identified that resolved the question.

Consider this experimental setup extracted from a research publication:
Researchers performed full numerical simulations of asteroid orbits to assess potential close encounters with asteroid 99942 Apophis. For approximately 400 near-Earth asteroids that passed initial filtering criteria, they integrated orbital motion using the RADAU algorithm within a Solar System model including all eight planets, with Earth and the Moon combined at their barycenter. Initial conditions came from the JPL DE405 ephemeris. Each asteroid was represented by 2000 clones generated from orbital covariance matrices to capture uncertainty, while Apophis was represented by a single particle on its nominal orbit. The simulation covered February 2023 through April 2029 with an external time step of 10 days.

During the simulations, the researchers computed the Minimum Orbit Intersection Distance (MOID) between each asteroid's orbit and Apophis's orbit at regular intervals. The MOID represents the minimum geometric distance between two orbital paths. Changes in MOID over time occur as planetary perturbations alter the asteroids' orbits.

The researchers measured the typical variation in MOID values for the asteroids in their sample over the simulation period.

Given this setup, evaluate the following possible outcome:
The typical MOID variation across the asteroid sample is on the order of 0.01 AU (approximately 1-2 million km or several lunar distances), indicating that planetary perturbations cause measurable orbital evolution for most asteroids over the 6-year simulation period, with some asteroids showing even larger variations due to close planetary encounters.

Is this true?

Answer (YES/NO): NO